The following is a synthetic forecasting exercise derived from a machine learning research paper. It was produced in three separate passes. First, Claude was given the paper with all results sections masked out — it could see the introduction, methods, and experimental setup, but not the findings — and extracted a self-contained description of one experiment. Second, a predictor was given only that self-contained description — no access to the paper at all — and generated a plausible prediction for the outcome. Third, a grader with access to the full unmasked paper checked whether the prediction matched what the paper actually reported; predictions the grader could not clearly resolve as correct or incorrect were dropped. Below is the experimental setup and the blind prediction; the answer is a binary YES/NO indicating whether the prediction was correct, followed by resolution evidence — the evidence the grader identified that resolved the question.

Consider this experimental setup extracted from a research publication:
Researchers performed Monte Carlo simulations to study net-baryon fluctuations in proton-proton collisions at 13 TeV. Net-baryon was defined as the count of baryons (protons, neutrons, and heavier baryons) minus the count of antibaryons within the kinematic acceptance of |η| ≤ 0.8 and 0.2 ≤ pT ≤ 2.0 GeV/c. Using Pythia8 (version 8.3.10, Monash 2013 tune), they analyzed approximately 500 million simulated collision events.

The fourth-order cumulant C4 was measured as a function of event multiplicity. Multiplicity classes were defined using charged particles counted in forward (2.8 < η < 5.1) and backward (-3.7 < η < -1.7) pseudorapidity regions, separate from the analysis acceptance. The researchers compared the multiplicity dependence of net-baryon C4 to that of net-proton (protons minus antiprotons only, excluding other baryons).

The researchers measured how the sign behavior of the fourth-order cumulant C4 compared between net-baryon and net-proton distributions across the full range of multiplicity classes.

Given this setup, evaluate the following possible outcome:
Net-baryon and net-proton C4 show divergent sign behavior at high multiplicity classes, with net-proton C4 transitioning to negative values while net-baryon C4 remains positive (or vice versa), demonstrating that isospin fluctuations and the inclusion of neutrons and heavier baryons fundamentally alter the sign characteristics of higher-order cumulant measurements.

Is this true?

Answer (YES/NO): NO